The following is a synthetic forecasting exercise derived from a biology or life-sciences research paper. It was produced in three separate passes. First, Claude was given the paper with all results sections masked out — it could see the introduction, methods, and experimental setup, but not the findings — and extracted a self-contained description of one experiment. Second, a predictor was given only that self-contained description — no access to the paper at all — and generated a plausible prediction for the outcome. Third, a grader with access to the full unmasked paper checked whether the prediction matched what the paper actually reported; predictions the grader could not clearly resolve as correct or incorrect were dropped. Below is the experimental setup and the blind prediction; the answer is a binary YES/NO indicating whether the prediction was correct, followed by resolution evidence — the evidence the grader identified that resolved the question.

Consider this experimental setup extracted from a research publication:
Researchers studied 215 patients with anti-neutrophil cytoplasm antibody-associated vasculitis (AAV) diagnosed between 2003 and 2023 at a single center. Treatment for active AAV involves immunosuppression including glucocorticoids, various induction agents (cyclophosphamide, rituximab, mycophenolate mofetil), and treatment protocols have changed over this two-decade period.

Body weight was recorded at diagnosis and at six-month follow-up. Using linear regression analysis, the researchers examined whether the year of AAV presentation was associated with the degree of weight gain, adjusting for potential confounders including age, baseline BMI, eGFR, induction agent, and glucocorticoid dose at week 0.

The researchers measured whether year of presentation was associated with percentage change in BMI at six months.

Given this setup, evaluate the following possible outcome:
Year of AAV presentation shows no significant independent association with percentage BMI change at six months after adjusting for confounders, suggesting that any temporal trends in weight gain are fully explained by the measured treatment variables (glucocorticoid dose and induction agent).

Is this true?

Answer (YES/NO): NO